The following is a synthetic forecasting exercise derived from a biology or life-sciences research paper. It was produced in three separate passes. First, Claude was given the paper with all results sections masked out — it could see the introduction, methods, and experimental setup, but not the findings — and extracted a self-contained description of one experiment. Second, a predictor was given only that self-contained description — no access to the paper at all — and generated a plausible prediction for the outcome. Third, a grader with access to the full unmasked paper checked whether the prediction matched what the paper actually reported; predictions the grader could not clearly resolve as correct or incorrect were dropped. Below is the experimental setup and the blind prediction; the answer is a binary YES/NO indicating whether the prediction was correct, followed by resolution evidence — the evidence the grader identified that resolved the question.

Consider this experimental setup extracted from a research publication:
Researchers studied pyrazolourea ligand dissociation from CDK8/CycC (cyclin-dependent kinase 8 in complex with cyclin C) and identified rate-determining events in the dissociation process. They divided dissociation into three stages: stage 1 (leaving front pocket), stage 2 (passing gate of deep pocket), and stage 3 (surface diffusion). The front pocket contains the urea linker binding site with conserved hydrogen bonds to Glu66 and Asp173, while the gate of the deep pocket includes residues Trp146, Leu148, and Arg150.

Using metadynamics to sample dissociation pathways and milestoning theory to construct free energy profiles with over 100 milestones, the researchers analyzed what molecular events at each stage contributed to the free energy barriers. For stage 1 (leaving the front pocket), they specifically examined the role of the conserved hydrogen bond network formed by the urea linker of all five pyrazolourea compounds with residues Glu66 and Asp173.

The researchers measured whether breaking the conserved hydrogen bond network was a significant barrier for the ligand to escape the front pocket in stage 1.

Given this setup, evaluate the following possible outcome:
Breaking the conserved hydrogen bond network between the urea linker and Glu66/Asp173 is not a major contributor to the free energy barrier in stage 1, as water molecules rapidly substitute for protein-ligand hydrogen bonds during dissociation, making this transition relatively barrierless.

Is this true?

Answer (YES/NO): NO